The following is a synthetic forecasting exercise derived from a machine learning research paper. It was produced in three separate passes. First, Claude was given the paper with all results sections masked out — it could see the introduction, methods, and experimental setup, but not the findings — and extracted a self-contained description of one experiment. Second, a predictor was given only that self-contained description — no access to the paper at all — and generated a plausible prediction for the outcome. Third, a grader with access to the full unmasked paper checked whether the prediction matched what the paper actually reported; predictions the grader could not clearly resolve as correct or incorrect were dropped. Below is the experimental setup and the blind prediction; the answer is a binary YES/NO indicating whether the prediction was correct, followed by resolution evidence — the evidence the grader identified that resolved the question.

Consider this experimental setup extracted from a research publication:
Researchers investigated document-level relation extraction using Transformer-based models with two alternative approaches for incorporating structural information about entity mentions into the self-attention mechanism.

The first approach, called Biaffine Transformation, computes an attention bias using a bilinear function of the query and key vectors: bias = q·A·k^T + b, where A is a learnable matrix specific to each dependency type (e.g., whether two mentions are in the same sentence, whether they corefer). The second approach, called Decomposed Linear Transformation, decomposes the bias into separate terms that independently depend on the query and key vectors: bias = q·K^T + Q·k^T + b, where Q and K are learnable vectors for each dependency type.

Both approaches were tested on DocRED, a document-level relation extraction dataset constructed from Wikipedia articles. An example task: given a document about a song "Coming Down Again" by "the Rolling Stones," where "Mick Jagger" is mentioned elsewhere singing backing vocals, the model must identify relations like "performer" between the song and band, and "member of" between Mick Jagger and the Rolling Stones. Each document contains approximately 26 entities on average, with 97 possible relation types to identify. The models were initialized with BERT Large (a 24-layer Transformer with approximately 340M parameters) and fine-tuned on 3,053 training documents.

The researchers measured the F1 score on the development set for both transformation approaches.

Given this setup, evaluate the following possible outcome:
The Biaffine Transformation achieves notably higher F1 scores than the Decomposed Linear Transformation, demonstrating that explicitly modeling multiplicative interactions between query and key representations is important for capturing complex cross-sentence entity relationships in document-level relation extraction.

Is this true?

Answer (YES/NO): YES